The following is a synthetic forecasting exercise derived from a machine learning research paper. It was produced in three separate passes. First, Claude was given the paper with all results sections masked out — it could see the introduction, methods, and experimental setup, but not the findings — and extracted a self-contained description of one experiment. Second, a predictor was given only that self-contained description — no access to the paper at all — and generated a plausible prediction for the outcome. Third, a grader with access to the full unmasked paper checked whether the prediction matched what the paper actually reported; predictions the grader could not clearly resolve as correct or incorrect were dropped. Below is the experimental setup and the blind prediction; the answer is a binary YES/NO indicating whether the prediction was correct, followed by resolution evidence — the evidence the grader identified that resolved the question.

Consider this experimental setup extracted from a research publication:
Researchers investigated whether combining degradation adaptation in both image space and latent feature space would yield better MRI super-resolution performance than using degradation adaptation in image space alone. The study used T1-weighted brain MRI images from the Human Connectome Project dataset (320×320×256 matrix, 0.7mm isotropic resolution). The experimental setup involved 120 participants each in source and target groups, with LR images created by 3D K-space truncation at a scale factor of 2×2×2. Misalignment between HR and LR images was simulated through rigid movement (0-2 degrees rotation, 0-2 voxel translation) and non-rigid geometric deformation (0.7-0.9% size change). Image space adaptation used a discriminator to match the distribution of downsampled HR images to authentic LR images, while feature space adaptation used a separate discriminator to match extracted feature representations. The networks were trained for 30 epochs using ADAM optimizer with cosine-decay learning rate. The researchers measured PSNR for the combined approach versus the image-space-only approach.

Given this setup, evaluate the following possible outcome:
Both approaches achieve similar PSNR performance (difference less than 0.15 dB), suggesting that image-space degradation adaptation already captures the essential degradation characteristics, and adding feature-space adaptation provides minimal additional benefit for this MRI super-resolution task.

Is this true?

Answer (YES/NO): NO